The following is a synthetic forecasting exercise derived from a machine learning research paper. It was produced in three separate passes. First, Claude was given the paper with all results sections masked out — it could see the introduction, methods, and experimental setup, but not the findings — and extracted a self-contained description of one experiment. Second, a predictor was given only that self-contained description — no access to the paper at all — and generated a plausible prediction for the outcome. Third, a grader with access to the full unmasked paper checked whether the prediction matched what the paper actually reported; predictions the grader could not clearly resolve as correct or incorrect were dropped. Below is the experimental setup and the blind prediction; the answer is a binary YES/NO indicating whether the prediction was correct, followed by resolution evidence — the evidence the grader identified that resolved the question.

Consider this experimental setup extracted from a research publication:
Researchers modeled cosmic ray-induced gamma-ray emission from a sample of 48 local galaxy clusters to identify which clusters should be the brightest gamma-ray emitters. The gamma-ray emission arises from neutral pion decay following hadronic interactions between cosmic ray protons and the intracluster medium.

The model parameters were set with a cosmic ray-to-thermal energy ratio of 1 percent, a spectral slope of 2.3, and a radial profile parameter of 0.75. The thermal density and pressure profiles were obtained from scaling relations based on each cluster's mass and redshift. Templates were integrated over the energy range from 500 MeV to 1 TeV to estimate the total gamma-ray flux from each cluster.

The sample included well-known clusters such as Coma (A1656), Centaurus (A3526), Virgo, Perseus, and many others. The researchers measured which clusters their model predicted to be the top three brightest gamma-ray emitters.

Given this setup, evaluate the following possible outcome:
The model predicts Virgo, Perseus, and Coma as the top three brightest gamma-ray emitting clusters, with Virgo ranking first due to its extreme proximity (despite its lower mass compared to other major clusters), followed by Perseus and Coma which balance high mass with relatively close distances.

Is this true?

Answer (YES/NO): NO